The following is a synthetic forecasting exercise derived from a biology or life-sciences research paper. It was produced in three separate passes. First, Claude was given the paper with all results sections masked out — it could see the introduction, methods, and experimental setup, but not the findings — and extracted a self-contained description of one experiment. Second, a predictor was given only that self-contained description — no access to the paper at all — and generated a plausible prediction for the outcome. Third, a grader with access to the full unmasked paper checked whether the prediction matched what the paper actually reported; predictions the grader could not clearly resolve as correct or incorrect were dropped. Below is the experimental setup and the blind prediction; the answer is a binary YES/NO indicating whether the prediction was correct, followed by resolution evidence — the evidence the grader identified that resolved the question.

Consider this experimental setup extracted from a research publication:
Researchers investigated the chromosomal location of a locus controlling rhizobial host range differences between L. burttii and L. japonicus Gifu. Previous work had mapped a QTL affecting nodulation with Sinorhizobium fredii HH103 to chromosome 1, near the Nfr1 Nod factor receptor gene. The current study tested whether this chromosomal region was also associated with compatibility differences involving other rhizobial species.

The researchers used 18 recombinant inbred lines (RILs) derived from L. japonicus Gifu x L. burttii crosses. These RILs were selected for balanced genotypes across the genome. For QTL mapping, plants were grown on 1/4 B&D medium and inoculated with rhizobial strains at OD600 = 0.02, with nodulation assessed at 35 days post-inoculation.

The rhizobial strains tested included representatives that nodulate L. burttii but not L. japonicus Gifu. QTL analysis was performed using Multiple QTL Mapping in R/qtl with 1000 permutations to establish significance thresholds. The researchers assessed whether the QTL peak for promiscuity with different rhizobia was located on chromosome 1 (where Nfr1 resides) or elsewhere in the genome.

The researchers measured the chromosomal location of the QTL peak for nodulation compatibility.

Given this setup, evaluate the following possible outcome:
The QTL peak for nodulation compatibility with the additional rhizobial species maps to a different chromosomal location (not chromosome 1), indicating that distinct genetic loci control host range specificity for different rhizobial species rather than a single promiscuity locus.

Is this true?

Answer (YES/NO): NO